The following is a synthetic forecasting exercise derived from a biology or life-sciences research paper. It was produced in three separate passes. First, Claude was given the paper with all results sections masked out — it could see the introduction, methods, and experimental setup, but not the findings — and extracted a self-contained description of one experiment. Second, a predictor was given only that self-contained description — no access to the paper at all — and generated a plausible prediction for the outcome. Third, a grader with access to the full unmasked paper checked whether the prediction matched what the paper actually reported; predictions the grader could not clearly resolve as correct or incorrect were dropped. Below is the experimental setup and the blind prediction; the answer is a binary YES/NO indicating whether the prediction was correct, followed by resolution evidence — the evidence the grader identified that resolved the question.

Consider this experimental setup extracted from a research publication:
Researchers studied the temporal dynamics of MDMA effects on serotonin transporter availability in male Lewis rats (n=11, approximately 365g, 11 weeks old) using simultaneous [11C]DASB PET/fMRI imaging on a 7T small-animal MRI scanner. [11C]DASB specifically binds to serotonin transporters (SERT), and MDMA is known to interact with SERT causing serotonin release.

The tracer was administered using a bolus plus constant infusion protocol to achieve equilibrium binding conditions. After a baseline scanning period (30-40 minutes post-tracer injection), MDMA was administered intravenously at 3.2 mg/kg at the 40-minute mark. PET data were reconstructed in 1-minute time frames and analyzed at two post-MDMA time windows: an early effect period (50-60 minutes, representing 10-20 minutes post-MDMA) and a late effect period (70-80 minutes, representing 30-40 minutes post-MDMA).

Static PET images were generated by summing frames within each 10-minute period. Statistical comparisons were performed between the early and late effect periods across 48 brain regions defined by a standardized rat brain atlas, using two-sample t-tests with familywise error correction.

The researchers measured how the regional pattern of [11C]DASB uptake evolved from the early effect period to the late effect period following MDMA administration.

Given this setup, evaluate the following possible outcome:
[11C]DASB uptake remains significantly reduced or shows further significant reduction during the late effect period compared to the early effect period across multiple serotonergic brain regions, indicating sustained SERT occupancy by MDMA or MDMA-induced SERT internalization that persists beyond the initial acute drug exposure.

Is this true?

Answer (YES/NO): YES